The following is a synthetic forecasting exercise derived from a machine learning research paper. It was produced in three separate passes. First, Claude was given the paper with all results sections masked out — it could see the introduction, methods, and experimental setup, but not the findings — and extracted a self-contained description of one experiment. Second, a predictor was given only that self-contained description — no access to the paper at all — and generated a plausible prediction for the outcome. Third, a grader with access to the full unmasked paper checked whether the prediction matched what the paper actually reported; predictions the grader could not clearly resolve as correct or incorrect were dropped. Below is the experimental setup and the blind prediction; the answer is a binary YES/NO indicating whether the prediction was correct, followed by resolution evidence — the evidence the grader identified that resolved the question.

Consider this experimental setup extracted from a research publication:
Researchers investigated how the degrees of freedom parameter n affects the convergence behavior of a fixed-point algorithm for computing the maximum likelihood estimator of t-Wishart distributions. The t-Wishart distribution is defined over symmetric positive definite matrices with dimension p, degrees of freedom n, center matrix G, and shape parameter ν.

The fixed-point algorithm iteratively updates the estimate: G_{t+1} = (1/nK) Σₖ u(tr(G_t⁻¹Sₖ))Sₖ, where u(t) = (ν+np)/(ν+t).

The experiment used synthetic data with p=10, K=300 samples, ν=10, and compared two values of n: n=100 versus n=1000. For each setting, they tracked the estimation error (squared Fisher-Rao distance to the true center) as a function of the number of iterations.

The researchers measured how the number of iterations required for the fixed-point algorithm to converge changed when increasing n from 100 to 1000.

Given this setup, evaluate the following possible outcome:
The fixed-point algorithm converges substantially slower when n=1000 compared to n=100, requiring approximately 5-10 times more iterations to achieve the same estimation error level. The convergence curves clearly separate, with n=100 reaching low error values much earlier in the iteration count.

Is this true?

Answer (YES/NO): YES